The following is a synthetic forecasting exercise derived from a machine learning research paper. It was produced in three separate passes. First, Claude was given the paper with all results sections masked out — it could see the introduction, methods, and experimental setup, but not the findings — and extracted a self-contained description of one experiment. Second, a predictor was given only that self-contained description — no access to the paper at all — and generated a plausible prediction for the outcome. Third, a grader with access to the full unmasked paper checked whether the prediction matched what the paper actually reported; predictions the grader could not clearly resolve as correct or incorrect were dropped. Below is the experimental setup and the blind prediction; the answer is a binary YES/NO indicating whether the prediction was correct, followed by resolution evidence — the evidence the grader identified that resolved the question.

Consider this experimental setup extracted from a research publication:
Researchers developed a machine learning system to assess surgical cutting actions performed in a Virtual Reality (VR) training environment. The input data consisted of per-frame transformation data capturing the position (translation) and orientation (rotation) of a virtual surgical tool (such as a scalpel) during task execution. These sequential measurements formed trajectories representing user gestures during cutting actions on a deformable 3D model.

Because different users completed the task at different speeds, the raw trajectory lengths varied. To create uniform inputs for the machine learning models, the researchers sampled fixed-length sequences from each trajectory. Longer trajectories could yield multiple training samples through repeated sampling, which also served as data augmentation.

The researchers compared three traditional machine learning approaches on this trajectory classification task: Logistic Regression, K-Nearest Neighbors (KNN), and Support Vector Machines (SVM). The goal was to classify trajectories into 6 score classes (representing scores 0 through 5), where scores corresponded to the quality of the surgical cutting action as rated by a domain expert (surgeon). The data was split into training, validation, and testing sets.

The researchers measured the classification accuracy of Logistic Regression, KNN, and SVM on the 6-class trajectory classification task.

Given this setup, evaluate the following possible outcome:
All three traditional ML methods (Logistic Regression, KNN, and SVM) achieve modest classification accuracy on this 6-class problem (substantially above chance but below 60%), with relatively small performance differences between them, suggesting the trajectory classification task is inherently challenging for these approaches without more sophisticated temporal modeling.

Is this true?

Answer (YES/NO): NO